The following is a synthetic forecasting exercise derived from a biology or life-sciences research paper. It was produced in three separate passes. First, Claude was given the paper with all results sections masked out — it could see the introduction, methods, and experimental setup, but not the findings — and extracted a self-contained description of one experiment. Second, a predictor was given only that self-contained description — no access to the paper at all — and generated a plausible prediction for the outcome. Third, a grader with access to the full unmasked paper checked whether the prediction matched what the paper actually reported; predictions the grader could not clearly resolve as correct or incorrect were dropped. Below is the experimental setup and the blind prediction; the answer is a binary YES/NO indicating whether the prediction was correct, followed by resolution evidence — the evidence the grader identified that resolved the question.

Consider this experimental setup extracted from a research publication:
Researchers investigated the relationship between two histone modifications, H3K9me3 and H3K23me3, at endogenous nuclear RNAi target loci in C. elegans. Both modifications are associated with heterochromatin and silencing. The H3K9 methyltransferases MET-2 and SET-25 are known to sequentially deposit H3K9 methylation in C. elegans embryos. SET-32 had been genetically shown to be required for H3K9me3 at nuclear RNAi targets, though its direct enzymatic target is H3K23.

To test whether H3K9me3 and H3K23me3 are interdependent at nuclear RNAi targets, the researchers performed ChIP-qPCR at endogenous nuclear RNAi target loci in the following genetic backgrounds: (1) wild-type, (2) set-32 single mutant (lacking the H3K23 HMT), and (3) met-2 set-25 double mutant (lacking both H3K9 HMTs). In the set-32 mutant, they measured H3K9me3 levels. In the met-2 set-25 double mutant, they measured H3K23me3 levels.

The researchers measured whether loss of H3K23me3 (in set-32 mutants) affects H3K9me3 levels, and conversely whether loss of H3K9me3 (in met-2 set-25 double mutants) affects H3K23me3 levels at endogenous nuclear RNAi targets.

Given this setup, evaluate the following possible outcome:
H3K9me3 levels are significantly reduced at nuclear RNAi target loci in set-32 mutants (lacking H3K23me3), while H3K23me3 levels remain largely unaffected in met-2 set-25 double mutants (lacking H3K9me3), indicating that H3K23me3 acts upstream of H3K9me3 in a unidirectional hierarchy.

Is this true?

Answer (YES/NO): NO